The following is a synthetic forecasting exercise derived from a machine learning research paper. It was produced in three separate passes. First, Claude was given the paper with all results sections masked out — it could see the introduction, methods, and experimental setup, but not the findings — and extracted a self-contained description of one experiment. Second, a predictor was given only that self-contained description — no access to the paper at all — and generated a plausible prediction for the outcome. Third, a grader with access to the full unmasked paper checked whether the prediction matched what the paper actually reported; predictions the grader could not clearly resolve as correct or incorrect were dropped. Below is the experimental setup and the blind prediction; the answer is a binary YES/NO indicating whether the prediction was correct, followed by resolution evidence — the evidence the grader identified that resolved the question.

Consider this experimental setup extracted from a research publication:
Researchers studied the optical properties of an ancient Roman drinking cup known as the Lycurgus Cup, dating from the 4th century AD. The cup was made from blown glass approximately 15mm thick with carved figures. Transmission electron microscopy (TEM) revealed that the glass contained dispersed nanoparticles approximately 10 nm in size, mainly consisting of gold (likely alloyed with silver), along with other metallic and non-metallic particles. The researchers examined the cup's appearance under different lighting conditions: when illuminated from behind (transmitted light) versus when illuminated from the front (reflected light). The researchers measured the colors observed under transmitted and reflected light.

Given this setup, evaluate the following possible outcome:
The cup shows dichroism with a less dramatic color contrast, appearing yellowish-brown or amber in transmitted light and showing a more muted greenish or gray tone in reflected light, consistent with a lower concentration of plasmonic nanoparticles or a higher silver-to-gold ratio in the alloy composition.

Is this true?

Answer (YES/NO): NO